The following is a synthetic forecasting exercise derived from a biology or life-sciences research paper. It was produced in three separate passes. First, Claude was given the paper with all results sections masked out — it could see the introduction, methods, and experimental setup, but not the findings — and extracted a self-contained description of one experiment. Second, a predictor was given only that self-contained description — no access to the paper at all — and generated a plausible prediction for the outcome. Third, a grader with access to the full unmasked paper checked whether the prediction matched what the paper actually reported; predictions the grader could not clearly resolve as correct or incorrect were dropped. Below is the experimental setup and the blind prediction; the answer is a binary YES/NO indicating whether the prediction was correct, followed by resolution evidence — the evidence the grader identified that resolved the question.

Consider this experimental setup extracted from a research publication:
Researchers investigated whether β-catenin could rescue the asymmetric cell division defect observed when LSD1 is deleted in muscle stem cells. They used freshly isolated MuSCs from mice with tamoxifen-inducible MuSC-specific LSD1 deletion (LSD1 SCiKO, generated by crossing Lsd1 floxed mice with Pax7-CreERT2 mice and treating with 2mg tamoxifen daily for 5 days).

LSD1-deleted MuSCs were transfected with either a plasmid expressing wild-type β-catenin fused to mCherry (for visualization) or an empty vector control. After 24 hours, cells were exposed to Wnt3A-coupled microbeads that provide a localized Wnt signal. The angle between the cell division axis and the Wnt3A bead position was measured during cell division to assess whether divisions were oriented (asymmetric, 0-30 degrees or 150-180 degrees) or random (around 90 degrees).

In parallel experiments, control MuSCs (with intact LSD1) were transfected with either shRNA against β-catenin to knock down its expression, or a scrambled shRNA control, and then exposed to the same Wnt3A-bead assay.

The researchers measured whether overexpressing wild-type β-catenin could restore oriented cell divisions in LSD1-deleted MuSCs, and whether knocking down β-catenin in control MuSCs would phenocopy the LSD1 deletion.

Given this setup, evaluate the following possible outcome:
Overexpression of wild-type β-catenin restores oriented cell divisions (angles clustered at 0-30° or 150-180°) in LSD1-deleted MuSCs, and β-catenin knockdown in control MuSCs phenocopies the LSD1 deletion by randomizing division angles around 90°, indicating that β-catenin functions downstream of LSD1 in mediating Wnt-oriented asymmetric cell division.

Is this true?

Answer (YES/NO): NO